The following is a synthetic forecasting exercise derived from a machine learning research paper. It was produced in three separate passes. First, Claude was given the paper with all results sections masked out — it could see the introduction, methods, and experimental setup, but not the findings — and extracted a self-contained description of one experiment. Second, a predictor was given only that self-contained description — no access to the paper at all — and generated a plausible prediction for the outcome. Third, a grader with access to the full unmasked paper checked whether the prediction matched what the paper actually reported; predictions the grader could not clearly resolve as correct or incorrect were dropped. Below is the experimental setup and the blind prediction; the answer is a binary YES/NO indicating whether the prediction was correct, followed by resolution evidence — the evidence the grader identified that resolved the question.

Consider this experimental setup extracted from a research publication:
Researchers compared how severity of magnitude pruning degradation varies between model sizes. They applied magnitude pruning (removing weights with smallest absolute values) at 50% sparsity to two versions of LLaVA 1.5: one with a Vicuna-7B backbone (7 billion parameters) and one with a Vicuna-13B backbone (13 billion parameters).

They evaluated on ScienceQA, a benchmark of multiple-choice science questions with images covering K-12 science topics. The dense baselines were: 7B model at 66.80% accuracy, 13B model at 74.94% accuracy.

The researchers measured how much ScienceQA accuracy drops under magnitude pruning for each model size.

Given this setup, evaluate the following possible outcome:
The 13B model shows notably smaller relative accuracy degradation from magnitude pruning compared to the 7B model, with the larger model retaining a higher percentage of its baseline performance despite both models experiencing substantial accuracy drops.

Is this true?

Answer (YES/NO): NO